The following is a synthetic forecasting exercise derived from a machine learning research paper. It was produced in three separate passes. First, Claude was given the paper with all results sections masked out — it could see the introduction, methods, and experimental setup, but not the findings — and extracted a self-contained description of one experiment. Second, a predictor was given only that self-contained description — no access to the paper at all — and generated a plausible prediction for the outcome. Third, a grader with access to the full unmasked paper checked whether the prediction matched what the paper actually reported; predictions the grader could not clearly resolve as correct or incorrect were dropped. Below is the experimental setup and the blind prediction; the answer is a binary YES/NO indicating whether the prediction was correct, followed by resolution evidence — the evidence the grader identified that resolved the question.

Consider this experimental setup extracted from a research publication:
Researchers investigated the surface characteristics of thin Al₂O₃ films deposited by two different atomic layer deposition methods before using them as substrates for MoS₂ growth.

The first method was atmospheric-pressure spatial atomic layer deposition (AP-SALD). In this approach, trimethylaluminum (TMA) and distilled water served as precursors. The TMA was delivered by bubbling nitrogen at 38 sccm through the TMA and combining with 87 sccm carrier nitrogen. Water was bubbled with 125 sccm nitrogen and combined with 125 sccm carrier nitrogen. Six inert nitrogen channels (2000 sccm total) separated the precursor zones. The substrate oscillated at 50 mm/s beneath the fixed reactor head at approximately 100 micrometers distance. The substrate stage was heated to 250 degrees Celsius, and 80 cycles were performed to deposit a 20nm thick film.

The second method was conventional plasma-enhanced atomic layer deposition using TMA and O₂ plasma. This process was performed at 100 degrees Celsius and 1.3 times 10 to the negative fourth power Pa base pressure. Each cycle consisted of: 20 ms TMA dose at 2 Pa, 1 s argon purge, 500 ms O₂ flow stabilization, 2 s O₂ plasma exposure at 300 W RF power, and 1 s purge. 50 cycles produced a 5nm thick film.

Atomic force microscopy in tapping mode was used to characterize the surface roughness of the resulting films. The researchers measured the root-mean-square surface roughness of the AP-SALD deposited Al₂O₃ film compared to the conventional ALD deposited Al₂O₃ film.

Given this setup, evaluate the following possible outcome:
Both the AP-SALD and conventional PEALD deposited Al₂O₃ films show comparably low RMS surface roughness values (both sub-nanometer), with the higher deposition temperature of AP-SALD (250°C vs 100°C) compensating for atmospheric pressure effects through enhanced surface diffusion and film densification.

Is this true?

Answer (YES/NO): NO